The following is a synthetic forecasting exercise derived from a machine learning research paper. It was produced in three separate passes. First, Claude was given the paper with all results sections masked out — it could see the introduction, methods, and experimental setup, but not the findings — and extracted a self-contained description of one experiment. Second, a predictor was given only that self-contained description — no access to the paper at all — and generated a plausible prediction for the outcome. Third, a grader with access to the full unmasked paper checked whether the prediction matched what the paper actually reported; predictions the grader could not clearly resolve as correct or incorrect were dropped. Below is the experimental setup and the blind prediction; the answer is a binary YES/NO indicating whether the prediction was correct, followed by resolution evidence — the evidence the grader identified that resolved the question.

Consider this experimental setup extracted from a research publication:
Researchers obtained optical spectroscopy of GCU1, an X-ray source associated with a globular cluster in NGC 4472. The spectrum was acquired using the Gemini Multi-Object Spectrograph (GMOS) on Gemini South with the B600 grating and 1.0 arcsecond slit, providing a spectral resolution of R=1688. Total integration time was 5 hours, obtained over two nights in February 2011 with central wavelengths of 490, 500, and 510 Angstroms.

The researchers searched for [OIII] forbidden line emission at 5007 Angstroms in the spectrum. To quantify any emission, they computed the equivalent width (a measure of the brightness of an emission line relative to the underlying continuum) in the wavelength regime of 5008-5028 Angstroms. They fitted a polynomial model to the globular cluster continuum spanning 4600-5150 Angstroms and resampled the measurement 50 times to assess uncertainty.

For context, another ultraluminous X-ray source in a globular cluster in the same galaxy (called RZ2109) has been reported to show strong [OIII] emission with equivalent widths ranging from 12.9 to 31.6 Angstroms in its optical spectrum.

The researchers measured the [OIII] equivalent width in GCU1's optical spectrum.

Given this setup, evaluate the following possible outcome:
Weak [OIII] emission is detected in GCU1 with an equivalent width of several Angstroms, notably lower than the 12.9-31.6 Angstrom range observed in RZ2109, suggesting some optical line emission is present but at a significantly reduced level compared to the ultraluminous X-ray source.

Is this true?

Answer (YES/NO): NO